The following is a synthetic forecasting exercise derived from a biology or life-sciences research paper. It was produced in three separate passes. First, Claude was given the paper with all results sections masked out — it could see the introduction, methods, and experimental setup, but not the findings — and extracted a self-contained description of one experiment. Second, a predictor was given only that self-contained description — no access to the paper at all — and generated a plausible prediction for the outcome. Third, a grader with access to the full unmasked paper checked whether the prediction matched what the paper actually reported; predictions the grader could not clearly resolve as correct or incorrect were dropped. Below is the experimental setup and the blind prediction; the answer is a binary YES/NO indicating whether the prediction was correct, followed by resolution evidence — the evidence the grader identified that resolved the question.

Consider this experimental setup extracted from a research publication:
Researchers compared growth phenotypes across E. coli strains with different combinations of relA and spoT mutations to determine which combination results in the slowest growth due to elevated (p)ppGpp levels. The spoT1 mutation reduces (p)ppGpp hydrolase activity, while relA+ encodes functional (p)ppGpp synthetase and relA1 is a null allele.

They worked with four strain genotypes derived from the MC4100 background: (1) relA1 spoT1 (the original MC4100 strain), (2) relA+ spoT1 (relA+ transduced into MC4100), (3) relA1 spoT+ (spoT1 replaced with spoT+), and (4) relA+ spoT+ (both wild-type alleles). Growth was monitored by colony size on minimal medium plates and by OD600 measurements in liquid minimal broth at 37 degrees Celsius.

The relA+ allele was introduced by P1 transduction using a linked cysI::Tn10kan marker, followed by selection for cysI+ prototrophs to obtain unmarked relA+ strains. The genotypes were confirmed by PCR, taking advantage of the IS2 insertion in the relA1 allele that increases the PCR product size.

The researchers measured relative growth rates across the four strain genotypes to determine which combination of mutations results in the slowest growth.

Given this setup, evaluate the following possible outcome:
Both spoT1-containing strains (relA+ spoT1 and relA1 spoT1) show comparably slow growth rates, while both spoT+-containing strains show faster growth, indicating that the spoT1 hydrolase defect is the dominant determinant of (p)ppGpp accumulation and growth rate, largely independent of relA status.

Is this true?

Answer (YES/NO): NO